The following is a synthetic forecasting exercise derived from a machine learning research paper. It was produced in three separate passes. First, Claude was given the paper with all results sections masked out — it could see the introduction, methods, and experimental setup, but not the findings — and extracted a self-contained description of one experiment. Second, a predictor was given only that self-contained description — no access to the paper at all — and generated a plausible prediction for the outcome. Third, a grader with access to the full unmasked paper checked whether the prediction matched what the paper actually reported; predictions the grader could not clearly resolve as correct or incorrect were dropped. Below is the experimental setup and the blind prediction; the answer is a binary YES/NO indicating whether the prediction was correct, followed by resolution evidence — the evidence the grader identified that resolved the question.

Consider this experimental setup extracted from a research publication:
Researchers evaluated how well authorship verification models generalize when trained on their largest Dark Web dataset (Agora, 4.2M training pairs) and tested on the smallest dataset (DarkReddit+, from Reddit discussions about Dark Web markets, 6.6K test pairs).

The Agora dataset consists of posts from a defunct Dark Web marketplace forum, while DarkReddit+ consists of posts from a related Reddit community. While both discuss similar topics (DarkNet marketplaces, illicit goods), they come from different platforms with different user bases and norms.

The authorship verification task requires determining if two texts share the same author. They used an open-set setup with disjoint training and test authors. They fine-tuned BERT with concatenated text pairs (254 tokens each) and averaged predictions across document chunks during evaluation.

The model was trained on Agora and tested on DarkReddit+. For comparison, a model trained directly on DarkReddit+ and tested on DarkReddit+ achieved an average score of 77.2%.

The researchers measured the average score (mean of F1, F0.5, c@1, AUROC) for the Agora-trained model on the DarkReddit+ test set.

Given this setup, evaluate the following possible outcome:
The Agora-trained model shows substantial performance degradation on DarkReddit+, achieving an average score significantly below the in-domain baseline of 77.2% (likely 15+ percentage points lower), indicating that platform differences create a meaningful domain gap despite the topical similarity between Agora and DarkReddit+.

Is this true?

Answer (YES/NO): NO